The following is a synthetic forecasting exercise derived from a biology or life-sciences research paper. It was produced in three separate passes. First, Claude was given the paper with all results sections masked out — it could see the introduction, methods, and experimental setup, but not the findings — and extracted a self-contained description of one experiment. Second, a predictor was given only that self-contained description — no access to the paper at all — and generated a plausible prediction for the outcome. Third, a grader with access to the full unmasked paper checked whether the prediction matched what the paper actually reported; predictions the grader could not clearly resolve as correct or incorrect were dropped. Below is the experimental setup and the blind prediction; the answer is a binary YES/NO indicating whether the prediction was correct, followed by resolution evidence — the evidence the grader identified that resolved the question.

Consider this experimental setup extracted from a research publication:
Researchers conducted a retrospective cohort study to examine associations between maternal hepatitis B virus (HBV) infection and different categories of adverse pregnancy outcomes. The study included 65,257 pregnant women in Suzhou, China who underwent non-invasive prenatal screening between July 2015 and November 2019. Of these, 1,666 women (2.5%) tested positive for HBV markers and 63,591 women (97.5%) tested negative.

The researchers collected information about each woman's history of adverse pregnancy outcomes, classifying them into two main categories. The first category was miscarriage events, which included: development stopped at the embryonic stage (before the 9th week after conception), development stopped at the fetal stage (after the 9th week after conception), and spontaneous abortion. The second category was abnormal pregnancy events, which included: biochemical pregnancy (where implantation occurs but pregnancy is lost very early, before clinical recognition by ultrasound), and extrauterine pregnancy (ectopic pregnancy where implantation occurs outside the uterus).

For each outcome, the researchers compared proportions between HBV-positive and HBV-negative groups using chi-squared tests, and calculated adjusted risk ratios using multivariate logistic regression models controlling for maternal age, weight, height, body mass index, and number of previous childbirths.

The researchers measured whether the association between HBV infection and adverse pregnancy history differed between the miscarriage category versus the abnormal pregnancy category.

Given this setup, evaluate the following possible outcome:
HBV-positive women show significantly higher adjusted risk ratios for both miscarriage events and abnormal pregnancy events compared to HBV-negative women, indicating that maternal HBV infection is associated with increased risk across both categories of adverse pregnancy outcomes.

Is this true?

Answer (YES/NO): NO